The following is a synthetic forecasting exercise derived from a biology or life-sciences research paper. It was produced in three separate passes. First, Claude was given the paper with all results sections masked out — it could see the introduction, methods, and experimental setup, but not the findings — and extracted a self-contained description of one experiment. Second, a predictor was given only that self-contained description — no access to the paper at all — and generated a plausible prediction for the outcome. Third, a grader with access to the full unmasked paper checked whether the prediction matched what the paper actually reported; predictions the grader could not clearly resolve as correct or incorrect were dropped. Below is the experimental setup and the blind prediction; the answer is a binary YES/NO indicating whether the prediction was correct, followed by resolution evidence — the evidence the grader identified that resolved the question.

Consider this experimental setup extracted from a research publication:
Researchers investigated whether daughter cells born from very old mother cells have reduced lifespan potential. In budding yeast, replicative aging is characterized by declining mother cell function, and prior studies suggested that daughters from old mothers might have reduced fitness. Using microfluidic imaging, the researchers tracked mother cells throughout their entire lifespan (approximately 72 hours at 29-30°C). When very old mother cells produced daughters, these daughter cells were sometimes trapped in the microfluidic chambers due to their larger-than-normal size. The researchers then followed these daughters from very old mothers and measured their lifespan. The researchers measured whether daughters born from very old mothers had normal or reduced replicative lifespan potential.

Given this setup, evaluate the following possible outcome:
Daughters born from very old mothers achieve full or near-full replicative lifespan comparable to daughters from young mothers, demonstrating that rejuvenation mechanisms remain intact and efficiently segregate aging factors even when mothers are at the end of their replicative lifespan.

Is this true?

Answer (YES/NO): NO